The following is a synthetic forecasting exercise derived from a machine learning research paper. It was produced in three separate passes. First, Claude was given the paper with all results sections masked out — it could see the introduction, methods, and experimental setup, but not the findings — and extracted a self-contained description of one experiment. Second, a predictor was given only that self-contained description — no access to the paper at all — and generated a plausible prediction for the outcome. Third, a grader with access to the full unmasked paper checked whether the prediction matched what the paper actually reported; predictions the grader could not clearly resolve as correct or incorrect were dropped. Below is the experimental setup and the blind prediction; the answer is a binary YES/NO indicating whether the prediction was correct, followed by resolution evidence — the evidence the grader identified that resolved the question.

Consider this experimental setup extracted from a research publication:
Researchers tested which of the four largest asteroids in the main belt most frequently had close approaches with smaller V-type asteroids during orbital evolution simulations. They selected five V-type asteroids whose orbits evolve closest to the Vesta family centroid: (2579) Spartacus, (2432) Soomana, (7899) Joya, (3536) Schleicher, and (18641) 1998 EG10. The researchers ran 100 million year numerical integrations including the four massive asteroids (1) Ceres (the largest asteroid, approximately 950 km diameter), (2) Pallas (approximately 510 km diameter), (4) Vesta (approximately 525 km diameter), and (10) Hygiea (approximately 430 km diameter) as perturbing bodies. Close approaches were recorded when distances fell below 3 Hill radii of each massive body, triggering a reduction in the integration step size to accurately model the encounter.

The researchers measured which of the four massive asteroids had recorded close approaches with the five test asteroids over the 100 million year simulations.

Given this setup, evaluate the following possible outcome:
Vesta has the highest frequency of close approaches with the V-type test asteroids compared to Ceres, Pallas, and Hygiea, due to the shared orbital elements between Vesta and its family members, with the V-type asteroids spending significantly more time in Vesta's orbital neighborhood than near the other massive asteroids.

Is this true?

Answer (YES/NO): NO